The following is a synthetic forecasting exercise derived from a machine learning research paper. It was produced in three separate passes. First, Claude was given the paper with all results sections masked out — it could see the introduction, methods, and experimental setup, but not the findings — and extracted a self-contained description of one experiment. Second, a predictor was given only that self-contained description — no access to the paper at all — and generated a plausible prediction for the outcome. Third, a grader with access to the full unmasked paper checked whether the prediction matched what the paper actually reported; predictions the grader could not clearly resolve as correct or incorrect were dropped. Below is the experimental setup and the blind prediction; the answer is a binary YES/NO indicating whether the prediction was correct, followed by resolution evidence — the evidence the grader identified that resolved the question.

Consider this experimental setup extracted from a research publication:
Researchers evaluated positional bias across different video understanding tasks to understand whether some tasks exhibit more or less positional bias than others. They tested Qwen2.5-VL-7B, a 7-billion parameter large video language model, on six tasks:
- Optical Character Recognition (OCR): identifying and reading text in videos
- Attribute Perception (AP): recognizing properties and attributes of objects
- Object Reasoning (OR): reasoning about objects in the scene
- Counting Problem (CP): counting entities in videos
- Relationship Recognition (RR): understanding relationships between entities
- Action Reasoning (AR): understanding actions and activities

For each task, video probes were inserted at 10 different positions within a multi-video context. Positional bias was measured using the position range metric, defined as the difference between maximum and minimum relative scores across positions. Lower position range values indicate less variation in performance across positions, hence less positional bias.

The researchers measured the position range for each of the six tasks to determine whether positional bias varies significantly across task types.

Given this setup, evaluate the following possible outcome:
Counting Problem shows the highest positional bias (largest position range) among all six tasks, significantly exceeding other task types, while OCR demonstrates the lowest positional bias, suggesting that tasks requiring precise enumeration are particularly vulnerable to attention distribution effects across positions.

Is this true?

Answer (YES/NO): NO